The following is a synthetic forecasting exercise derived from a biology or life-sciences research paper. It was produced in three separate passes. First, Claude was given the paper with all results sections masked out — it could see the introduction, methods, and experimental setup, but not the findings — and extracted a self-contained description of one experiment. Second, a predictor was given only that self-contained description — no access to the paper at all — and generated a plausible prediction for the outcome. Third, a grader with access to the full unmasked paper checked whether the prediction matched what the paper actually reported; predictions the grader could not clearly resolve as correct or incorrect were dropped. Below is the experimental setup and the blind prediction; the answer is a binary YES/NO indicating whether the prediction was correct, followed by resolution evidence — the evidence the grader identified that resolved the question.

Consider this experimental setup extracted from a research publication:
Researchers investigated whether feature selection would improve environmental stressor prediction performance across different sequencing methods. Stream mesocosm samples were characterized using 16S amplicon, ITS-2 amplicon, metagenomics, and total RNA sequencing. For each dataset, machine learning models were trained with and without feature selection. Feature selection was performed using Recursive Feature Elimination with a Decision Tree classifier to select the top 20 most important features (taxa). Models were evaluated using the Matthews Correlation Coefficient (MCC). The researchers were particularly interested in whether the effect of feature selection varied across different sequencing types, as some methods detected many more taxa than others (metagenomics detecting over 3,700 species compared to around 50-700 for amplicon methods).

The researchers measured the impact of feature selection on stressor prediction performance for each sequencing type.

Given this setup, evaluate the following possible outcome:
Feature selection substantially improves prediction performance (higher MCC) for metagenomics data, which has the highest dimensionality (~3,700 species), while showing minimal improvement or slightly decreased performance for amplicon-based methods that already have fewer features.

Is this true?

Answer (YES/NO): NO